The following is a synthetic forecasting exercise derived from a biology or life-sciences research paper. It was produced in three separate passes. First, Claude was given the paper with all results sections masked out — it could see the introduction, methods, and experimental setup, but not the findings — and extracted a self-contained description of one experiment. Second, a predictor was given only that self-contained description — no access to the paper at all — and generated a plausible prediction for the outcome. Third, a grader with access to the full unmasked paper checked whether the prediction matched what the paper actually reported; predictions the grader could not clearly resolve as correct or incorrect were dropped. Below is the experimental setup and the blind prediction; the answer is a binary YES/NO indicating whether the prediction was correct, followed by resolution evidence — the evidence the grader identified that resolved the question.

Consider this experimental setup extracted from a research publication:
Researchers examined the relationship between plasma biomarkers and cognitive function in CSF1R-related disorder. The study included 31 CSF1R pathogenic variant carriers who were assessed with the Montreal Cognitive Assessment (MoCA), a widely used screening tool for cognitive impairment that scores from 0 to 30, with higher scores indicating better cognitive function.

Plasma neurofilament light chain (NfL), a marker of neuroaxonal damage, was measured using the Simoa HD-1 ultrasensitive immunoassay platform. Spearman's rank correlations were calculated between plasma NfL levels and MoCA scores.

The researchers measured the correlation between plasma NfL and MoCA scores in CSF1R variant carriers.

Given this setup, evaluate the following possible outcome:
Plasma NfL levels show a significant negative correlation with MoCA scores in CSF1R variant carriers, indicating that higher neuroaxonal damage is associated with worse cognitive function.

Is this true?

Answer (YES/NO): YES